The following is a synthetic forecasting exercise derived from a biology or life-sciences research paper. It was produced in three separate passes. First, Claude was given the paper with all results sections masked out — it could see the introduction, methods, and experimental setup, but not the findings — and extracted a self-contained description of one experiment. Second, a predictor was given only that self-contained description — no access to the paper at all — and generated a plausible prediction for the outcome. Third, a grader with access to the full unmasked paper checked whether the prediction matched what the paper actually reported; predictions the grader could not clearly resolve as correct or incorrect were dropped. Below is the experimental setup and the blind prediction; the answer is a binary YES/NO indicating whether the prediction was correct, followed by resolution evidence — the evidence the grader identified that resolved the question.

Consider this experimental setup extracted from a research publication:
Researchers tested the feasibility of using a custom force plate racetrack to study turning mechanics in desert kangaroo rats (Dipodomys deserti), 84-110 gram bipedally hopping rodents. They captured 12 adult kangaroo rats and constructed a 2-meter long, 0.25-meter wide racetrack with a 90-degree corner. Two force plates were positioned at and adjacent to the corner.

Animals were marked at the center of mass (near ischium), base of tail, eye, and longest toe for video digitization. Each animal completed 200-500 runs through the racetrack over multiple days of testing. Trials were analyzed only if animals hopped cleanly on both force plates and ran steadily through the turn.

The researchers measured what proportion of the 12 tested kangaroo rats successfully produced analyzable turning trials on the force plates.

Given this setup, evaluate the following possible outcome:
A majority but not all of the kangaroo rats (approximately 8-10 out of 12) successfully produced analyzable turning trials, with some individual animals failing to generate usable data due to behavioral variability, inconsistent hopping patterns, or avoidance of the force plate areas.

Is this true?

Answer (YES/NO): NO